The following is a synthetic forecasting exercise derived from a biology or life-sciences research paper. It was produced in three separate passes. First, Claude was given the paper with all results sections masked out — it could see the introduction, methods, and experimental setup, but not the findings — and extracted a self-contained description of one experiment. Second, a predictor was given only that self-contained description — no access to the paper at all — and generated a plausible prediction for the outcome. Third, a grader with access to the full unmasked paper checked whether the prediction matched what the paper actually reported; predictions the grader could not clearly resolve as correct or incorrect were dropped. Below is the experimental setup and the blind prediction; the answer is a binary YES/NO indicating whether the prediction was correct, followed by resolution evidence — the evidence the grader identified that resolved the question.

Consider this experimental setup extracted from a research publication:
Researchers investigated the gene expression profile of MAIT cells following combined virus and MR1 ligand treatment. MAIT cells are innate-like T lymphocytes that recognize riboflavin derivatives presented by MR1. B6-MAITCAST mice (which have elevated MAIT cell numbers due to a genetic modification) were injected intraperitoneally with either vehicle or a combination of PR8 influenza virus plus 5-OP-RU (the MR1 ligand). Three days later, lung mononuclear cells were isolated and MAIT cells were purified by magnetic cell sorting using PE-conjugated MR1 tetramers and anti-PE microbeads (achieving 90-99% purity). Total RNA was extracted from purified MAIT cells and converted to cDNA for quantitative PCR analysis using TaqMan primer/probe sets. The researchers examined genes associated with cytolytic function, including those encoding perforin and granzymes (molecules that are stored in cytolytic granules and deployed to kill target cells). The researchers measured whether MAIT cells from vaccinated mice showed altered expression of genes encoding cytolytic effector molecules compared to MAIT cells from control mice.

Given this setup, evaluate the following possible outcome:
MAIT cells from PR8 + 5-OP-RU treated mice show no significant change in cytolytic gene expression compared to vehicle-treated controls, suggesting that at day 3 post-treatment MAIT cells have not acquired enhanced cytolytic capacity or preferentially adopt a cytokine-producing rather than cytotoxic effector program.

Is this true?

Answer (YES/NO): NO